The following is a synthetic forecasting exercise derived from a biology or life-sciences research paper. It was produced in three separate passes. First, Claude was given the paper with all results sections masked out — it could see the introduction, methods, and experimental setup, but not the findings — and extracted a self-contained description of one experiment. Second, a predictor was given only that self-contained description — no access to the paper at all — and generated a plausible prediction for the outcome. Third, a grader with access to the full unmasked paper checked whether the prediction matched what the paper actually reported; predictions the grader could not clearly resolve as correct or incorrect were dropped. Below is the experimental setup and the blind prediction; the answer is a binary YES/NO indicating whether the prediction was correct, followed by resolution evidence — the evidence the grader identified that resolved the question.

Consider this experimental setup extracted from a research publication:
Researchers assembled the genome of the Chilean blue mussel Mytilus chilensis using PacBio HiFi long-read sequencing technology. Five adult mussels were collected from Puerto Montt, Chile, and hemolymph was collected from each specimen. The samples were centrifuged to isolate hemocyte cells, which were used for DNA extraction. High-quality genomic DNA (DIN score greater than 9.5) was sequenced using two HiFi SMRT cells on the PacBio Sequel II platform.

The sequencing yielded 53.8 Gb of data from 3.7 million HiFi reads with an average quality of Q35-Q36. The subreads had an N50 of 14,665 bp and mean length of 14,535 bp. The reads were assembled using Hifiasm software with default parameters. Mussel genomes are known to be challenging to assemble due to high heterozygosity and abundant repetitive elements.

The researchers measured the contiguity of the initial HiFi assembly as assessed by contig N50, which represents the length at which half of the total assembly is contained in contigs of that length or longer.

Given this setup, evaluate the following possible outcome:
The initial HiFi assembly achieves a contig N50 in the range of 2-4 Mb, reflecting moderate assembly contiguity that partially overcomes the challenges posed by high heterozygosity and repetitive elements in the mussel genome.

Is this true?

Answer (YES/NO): NO